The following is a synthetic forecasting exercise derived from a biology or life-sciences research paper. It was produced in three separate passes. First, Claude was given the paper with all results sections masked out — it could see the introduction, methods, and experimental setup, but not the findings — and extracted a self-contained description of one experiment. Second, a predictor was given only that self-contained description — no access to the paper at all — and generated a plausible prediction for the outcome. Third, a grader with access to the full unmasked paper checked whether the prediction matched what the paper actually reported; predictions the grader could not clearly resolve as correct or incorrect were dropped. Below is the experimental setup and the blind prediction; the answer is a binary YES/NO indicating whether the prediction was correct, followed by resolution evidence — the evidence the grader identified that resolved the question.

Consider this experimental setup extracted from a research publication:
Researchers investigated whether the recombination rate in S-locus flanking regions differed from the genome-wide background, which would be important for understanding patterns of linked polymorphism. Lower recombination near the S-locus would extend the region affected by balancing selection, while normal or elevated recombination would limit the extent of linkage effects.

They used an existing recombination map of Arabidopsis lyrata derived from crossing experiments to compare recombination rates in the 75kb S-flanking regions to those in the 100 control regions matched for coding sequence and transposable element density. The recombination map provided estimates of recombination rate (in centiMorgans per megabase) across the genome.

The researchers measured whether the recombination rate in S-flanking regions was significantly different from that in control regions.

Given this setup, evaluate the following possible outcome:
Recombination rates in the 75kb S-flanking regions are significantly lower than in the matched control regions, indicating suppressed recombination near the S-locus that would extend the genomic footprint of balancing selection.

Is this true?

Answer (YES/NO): NO